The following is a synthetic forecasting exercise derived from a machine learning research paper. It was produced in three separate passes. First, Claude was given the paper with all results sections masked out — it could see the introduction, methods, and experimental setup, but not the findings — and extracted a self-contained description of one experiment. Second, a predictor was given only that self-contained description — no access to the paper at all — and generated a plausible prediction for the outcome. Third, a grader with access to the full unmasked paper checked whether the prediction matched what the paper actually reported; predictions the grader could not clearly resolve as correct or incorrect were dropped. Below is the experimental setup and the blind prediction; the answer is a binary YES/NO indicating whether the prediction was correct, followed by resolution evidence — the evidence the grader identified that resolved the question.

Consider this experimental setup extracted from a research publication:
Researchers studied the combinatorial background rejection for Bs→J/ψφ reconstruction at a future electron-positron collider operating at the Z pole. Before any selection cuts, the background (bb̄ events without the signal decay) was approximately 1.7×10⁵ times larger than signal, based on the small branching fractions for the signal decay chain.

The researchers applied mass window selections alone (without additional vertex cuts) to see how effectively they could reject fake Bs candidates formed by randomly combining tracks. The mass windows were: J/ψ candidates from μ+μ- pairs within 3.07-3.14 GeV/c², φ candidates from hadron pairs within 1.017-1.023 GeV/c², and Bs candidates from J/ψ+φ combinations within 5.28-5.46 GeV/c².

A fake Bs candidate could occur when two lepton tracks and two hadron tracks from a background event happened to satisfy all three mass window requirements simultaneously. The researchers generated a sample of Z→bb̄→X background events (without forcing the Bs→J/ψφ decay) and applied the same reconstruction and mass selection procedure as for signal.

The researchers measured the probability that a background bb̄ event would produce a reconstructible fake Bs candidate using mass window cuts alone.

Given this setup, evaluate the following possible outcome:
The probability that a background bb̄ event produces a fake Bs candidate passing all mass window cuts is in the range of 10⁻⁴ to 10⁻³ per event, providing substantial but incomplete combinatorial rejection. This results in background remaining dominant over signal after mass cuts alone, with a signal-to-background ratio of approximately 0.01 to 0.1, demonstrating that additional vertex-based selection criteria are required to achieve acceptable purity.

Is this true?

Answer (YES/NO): NO